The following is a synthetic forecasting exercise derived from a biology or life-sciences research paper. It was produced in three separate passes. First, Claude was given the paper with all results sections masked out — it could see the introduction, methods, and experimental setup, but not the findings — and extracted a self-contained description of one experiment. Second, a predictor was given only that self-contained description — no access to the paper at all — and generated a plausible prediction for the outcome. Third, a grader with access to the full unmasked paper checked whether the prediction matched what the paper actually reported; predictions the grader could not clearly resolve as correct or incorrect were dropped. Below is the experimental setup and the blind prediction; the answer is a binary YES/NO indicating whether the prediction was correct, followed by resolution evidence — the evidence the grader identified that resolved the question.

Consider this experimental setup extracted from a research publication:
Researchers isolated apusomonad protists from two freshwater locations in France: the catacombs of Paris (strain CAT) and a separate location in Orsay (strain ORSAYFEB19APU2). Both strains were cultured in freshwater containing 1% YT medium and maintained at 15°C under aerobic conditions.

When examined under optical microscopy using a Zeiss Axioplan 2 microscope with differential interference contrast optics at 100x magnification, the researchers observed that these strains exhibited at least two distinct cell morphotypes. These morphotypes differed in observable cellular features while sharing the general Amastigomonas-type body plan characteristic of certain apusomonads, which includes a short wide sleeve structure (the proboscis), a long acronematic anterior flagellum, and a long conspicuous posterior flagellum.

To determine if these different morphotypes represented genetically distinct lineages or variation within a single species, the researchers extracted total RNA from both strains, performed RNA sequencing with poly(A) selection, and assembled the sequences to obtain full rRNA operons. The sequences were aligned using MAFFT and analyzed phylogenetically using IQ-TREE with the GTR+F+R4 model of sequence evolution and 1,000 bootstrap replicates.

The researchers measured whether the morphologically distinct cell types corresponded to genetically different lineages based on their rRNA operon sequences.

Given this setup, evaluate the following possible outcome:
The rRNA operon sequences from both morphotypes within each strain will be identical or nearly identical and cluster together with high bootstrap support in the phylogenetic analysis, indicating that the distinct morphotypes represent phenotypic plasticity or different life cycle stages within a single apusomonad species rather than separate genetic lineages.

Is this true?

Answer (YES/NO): YES